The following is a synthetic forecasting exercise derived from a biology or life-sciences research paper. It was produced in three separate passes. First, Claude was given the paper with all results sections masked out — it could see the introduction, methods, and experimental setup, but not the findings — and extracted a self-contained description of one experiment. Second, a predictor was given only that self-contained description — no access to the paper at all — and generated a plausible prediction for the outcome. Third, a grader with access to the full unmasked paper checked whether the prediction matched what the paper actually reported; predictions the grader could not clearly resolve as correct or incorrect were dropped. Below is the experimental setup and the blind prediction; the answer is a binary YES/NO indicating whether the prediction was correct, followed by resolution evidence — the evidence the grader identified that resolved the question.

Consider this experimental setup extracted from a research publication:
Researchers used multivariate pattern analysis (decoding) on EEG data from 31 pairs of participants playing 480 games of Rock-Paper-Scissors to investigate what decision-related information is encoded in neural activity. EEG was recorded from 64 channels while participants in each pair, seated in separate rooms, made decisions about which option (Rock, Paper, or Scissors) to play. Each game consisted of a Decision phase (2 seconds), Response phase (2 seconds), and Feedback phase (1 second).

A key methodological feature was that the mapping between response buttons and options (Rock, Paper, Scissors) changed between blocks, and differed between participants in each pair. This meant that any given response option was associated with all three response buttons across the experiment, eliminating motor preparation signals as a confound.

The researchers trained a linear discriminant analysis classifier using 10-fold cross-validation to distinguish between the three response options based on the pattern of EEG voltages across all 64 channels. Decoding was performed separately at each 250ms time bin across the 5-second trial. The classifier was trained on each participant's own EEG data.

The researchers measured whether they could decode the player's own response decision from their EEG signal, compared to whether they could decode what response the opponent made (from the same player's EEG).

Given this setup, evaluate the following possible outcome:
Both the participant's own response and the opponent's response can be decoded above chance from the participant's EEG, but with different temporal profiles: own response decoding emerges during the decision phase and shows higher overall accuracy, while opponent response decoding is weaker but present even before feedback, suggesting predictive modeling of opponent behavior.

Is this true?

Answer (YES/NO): NO